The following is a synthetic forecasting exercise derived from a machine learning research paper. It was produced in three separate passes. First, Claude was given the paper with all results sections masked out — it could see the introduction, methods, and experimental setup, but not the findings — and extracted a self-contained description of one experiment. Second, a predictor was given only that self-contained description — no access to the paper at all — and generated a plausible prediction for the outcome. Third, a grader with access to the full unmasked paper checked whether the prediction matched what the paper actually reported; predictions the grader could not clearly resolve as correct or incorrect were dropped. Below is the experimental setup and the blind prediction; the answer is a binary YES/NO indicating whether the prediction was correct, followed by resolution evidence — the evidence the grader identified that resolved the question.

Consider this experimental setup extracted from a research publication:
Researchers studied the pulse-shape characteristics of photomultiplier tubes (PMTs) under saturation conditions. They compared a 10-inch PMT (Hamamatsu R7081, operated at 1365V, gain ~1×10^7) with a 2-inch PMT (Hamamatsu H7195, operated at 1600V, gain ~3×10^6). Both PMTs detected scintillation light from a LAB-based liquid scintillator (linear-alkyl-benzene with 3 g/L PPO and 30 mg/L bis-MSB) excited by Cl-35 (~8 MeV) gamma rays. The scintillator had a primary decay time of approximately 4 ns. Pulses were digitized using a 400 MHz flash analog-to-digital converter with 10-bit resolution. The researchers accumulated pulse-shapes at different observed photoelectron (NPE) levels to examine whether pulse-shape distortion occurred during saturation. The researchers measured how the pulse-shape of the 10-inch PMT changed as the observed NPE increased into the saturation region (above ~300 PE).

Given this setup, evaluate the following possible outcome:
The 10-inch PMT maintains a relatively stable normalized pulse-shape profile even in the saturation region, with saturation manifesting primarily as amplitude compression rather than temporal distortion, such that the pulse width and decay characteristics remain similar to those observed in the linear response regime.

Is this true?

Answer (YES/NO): NO